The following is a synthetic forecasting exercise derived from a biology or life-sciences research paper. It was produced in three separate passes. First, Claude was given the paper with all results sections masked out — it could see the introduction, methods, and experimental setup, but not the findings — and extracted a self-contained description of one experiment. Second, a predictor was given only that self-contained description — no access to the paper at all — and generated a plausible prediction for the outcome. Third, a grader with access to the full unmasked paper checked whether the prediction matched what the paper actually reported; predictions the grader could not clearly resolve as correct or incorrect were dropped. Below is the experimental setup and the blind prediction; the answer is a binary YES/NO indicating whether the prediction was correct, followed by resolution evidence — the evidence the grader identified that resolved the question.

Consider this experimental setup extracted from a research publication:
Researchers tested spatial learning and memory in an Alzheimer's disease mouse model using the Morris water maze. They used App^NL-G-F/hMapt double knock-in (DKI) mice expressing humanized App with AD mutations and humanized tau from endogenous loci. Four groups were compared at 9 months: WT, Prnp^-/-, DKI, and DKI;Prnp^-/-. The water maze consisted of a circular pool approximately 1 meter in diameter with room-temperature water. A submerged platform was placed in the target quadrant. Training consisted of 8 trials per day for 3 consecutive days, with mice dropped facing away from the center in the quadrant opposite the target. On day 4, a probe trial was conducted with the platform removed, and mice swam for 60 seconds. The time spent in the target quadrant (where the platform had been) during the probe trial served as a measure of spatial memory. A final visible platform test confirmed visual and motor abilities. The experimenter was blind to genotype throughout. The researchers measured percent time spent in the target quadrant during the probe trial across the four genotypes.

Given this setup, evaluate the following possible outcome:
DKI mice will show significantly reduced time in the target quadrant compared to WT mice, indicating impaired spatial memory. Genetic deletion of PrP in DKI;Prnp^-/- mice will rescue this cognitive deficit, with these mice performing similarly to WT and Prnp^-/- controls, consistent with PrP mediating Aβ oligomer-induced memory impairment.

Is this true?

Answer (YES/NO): YES